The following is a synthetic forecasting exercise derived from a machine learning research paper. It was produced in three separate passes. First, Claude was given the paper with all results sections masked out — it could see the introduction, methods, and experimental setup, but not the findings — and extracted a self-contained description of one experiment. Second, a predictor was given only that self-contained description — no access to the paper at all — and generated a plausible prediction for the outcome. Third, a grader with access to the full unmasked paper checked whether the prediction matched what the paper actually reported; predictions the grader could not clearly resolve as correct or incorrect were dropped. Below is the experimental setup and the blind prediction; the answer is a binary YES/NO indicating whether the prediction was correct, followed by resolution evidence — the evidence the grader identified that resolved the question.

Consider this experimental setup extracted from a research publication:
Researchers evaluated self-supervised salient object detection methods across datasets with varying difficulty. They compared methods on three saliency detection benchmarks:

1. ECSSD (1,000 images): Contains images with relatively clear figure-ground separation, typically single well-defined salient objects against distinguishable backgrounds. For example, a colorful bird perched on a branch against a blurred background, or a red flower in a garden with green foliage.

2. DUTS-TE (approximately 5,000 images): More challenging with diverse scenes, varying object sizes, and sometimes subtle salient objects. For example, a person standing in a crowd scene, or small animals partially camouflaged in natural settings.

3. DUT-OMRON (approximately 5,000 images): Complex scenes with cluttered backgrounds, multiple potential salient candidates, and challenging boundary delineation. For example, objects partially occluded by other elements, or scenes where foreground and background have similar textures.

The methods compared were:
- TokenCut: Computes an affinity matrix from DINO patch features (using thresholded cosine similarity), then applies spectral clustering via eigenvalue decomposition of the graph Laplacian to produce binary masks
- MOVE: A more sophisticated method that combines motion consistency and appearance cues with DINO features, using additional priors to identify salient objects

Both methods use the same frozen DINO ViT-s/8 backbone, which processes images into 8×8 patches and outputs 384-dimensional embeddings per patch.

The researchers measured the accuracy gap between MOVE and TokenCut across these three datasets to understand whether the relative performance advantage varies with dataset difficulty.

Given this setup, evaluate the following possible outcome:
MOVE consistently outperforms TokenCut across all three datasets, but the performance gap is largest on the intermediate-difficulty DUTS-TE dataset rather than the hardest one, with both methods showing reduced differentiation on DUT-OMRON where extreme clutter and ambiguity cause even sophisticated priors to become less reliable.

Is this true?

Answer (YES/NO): YES